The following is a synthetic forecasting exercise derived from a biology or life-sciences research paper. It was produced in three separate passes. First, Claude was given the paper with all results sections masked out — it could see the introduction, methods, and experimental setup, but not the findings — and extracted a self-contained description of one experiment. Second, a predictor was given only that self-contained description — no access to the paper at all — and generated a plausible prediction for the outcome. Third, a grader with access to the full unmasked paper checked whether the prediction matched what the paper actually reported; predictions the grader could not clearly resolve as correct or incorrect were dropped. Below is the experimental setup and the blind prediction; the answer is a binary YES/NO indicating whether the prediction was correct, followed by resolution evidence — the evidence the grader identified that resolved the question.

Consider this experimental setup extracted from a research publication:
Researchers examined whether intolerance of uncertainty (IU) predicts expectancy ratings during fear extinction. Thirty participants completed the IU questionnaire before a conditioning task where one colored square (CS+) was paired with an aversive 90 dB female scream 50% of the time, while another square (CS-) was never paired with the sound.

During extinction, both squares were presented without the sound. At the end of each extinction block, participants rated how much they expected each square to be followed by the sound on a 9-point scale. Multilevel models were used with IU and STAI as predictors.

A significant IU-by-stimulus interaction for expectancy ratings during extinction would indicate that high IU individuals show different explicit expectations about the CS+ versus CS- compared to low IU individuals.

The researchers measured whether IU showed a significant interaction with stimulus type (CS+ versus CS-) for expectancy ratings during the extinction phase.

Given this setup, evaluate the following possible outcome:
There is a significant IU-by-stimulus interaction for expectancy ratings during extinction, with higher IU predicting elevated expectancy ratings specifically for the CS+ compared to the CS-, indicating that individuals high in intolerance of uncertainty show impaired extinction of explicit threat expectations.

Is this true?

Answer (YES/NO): NO